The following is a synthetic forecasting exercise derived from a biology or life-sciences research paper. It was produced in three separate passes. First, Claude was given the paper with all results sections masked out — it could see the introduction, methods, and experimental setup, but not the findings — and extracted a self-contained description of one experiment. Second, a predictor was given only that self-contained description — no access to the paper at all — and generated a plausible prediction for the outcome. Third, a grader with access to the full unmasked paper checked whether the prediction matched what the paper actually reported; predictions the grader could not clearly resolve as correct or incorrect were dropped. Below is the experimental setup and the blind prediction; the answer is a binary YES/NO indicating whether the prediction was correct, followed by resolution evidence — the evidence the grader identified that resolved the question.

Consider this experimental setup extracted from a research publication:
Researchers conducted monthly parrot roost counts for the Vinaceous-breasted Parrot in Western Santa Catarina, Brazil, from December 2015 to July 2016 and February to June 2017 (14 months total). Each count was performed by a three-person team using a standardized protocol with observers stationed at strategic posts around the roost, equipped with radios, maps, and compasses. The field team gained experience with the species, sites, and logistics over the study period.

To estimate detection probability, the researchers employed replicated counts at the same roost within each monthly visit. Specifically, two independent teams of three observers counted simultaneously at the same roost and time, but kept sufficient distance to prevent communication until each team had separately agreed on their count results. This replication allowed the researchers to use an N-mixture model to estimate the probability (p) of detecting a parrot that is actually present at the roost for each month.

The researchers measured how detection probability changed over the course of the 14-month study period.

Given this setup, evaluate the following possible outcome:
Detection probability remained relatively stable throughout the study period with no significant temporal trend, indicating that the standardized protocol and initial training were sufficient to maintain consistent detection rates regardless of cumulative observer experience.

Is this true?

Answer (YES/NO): NO